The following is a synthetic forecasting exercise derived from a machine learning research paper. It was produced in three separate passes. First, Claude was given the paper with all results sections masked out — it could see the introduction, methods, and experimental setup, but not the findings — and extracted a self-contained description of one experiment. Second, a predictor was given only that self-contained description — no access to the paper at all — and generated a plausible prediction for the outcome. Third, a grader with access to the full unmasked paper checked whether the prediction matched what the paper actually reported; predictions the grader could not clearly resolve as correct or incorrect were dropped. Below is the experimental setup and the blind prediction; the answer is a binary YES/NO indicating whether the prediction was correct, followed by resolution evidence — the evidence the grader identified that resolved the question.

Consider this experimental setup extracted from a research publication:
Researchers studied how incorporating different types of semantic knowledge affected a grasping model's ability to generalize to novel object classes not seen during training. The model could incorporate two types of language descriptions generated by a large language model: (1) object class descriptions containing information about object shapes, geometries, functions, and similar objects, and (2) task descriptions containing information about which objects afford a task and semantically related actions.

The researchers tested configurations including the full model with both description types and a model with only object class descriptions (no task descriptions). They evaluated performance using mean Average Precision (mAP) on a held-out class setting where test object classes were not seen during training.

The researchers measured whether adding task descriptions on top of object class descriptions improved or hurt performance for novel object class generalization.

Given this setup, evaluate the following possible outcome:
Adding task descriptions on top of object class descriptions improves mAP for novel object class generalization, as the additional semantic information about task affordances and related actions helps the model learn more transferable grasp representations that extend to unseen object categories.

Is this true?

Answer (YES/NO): NO